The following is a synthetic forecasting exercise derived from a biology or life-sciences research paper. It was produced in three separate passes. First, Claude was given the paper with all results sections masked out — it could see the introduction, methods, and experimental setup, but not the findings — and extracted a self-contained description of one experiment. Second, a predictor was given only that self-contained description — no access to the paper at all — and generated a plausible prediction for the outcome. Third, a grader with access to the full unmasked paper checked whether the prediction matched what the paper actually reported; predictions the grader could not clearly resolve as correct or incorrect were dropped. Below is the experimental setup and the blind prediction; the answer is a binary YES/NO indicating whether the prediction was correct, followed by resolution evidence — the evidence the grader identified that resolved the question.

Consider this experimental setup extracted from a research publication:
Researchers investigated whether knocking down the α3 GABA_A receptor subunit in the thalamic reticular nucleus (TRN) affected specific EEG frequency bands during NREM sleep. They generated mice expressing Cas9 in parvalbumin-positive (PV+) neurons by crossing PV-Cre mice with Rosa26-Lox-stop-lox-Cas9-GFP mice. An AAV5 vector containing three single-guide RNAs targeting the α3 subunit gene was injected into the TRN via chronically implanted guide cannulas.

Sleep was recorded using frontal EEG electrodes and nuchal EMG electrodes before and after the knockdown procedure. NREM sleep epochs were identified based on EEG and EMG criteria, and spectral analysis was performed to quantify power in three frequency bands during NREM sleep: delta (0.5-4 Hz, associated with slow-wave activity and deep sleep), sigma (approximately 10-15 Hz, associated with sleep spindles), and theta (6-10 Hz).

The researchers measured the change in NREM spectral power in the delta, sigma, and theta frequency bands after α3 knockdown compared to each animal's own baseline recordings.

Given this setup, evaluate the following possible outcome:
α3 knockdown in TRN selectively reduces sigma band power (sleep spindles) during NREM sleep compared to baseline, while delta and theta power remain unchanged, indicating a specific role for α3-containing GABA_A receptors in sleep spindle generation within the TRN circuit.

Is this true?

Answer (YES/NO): NO